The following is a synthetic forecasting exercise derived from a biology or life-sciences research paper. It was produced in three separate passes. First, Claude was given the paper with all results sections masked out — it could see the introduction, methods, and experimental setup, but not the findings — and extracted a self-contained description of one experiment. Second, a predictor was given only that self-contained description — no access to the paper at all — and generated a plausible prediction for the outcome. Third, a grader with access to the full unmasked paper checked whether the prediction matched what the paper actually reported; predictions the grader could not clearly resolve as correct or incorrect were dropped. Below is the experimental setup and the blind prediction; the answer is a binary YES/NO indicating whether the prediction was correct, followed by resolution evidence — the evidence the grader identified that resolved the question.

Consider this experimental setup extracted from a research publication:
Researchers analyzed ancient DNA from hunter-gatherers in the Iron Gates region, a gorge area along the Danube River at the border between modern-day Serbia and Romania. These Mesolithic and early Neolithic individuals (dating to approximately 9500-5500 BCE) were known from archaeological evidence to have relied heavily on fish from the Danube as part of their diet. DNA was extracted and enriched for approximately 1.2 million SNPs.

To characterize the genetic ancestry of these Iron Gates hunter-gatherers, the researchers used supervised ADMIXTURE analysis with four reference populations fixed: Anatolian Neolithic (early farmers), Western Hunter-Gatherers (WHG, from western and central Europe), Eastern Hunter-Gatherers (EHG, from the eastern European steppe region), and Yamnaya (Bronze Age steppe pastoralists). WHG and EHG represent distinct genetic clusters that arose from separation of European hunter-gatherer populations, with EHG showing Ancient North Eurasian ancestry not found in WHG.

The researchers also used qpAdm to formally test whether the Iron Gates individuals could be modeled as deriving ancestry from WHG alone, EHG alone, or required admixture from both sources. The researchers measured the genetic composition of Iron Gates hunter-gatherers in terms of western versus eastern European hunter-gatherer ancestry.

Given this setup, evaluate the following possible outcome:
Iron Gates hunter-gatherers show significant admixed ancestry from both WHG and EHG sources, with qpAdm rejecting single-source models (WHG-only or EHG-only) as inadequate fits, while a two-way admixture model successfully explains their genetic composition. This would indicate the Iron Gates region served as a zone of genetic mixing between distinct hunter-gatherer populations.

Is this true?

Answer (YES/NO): NO